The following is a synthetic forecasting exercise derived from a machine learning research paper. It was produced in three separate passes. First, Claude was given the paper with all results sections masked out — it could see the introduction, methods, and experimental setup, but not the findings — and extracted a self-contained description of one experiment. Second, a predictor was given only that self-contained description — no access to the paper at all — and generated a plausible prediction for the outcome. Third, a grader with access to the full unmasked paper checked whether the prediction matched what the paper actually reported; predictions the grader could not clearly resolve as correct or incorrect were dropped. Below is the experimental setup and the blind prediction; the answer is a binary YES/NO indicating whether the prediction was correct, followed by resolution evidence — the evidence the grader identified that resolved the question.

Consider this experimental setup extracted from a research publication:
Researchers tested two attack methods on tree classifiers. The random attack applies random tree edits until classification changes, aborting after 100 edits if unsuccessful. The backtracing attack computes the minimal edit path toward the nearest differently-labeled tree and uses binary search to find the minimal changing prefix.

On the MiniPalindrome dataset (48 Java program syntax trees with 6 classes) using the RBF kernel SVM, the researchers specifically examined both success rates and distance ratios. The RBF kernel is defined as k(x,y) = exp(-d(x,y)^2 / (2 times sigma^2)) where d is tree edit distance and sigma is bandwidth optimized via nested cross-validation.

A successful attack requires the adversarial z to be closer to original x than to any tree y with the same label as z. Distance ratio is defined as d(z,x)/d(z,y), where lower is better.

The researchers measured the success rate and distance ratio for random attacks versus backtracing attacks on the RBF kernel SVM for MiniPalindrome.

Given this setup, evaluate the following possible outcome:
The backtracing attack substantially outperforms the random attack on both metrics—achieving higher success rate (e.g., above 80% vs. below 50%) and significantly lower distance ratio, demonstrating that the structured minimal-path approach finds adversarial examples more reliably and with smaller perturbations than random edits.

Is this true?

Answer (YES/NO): NO